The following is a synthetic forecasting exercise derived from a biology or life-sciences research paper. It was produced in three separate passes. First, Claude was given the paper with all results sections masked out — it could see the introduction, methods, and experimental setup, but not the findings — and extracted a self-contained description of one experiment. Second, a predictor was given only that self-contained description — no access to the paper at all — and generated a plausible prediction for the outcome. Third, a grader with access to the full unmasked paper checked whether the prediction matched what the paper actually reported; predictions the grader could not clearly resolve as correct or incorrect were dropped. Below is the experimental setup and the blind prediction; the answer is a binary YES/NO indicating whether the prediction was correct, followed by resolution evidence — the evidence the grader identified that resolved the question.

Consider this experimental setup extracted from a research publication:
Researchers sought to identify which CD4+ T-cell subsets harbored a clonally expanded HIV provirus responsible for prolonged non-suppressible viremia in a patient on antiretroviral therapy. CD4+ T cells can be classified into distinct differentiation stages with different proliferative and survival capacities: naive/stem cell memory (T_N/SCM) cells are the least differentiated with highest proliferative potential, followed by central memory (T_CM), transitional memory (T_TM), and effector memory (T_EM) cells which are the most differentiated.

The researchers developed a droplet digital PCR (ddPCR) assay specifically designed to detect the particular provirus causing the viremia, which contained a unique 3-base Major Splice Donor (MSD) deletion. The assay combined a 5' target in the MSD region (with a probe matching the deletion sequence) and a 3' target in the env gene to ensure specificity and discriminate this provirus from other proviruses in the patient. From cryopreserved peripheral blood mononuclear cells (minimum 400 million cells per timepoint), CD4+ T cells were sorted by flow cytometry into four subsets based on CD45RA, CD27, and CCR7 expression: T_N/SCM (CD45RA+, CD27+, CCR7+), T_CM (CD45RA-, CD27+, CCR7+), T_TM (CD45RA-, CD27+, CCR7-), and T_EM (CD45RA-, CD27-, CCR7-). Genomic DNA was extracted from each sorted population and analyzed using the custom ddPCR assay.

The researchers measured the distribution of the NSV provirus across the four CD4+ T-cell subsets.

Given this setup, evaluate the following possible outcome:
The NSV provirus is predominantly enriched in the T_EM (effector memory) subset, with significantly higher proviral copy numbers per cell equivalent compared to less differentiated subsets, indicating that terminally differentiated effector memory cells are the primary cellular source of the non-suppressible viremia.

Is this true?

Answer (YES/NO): YES